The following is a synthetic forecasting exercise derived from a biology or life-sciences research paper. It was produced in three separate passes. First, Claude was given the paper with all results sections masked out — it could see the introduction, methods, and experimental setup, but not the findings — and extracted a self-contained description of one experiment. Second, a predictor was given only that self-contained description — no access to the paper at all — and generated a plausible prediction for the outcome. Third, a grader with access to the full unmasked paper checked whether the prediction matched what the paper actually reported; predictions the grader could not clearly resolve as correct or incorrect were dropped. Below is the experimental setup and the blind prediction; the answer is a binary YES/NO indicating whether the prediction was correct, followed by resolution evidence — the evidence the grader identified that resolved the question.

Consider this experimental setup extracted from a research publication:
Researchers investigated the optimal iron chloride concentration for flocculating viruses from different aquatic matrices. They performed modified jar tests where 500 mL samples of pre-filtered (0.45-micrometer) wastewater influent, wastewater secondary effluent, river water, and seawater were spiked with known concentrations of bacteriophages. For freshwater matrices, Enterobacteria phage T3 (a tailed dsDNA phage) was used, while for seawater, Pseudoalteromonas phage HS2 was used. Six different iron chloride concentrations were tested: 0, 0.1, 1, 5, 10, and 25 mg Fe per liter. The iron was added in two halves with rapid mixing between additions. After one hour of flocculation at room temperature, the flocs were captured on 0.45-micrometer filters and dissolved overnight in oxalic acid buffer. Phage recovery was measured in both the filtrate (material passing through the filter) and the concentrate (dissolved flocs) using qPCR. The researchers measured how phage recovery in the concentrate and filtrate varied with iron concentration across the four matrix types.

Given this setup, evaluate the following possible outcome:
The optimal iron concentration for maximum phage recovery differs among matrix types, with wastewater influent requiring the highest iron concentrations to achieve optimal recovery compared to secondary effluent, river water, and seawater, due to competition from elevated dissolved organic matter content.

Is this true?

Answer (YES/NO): NO